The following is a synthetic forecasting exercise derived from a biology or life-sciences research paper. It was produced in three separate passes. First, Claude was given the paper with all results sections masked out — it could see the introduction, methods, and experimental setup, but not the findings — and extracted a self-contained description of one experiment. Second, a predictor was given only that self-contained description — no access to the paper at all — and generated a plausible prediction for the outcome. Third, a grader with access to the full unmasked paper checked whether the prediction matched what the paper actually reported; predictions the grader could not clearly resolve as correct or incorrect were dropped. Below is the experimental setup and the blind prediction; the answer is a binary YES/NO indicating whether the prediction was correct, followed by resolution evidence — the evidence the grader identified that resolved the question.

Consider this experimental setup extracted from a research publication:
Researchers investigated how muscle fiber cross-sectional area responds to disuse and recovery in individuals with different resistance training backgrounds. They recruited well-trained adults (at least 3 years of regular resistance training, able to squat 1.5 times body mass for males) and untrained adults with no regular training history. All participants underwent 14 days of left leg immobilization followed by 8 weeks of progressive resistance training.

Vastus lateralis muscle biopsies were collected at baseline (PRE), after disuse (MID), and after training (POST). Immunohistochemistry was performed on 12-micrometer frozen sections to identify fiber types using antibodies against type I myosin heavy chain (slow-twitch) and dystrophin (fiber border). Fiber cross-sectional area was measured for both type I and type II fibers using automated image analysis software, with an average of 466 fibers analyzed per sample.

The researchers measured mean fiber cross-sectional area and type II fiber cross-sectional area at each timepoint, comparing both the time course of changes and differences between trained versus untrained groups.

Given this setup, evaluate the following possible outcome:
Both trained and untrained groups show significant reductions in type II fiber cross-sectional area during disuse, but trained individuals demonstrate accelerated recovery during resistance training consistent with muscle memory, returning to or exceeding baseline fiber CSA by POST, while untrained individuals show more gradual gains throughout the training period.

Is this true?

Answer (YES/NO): NO